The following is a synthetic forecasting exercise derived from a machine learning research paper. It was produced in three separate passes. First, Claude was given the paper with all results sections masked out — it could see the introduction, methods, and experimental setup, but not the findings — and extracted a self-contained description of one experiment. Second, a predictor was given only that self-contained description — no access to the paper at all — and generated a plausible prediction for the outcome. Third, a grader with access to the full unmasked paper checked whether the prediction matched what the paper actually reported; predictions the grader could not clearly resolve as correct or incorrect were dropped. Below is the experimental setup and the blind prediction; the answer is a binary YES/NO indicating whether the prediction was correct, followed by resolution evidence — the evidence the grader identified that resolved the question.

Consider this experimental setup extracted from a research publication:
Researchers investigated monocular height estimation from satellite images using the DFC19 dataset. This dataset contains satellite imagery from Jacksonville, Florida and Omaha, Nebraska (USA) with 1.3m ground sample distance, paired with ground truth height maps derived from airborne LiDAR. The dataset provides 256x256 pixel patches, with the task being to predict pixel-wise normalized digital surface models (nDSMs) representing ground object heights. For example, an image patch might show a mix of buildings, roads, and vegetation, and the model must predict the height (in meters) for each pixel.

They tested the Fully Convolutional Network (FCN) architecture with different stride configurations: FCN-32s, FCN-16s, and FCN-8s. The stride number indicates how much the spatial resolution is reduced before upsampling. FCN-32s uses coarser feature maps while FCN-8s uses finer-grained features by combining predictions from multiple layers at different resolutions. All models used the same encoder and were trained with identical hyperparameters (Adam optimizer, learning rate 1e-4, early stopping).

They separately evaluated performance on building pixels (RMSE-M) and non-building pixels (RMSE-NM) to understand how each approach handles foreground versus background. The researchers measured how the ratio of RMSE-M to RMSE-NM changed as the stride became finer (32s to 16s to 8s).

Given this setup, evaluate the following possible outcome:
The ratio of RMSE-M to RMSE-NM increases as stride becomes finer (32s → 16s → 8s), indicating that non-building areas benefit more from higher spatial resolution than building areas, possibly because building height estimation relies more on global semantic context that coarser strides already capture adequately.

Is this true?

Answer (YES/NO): YES